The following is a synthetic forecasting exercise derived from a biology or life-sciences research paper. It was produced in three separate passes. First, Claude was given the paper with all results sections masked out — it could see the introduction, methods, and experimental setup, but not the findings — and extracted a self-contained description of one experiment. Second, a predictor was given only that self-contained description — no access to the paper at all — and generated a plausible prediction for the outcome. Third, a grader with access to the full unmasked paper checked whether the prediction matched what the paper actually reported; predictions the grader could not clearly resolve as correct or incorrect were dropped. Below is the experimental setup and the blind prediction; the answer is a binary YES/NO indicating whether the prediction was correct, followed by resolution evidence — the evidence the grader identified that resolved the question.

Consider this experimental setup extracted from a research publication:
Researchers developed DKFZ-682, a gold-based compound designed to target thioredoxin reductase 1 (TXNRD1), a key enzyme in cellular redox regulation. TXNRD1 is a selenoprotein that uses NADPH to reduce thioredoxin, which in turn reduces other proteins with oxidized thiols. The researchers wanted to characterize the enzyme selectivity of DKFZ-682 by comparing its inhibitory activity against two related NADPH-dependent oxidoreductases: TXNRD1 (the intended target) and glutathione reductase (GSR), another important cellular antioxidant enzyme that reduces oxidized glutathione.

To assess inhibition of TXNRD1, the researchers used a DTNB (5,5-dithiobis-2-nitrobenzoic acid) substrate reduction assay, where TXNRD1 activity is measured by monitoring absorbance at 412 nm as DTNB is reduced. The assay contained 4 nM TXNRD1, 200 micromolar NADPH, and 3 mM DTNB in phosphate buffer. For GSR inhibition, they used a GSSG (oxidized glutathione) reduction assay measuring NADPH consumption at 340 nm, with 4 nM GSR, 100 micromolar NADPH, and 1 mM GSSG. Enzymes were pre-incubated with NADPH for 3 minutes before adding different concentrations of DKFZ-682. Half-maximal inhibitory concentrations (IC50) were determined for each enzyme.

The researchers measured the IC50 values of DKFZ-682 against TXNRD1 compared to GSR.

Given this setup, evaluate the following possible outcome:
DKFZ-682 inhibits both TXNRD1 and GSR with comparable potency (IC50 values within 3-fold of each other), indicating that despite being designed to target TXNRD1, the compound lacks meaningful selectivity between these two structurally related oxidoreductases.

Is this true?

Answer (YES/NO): NO